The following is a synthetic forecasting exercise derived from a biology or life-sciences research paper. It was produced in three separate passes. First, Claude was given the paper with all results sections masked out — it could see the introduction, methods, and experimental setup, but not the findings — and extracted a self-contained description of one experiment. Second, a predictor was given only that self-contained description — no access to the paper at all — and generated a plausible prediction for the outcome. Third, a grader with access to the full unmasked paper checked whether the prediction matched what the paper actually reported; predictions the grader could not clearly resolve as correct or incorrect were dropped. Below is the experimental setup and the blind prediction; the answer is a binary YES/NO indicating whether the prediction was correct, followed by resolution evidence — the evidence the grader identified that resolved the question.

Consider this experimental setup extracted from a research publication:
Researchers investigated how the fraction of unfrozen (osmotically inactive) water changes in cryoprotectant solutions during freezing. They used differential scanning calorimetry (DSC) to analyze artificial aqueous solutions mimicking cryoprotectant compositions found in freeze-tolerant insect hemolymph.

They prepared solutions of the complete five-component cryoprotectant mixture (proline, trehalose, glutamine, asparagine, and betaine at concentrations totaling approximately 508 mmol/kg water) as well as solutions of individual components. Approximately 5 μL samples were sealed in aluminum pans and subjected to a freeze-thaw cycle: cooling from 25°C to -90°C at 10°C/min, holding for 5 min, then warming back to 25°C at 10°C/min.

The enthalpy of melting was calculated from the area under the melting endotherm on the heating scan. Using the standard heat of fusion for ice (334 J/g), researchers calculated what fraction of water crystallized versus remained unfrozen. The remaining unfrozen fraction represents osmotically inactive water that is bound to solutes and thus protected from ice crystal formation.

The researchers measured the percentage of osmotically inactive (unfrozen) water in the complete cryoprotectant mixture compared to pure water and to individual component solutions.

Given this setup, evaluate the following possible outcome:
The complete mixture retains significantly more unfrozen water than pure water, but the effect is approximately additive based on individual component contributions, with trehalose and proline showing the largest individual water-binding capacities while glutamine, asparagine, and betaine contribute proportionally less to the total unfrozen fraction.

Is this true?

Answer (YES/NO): YES